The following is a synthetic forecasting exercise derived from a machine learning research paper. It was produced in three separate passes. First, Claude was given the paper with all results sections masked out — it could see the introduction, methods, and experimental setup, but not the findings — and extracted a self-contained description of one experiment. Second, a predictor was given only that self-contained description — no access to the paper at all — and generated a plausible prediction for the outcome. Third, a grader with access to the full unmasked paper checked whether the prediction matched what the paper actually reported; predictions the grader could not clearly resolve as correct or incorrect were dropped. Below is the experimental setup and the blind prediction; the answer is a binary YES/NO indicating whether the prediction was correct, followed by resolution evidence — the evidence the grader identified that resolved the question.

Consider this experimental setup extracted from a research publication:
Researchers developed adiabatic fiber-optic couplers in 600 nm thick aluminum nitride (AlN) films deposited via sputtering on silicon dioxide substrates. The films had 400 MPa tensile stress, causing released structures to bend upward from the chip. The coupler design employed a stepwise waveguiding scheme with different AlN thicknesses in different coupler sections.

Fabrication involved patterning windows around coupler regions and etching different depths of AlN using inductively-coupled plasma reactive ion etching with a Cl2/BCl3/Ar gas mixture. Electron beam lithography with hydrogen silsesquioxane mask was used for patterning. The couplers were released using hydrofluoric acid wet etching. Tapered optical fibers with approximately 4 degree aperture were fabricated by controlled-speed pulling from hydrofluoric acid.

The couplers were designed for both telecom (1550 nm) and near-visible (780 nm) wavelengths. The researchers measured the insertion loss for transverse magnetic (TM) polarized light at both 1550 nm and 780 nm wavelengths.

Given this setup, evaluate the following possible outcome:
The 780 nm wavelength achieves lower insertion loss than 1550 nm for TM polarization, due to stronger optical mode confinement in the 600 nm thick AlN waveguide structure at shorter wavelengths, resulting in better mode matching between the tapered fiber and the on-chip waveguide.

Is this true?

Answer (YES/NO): NO